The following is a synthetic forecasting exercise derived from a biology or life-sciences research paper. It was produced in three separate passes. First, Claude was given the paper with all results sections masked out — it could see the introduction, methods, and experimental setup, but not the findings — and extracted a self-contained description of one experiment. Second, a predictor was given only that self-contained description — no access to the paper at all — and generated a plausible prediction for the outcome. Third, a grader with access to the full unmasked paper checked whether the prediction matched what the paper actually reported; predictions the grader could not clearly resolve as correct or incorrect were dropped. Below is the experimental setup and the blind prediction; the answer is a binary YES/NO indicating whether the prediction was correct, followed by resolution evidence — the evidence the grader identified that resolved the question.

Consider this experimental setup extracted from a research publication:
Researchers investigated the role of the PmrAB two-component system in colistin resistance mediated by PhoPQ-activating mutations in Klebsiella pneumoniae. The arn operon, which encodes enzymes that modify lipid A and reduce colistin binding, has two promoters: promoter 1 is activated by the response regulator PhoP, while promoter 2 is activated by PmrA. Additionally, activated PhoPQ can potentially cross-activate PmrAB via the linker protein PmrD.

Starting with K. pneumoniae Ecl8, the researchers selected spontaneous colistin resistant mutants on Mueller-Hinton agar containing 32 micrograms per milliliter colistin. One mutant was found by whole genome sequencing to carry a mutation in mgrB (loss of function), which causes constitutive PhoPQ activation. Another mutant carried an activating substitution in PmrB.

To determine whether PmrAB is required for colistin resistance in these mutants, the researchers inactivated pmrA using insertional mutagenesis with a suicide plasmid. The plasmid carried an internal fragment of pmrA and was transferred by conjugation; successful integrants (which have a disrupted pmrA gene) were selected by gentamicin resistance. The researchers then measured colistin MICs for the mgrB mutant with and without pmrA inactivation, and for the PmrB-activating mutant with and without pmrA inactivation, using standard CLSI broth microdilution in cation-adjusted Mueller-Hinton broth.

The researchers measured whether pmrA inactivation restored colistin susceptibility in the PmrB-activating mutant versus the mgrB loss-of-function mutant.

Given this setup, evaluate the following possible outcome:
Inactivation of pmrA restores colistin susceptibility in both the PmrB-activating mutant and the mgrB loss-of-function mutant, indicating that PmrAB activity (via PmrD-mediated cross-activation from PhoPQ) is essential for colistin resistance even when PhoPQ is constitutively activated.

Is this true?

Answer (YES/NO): NO